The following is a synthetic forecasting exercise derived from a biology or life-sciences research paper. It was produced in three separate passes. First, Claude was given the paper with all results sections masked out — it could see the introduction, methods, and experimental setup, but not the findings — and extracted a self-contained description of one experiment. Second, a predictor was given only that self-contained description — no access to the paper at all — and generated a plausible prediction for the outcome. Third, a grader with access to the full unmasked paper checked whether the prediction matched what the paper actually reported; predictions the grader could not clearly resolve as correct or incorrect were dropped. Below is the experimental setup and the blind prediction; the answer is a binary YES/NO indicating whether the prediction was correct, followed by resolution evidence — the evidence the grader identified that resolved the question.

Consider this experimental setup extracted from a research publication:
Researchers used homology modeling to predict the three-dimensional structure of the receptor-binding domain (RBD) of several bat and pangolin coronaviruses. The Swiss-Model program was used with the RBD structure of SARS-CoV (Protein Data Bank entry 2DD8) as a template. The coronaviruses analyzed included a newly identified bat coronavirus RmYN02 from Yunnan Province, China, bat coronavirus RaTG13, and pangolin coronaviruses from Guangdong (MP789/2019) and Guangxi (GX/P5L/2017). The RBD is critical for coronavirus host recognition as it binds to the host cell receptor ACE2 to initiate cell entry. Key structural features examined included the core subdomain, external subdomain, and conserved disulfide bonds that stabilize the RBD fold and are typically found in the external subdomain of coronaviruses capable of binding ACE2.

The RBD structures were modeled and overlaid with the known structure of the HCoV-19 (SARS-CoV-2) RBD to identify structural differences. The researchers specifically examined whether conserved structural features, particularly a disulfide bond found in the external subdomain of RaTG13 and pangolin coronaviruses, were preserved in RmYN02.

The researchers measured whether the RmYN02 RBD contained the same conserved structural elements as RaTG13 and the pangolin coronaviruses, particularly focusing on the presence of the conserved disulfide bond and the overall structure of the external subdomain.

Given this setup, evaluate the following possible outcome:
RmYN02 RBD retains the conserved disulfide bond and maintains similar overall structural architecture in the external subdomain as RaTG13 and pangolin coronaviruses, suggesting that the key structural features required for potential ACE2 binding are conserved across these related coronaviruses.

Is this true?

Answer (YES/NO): NO